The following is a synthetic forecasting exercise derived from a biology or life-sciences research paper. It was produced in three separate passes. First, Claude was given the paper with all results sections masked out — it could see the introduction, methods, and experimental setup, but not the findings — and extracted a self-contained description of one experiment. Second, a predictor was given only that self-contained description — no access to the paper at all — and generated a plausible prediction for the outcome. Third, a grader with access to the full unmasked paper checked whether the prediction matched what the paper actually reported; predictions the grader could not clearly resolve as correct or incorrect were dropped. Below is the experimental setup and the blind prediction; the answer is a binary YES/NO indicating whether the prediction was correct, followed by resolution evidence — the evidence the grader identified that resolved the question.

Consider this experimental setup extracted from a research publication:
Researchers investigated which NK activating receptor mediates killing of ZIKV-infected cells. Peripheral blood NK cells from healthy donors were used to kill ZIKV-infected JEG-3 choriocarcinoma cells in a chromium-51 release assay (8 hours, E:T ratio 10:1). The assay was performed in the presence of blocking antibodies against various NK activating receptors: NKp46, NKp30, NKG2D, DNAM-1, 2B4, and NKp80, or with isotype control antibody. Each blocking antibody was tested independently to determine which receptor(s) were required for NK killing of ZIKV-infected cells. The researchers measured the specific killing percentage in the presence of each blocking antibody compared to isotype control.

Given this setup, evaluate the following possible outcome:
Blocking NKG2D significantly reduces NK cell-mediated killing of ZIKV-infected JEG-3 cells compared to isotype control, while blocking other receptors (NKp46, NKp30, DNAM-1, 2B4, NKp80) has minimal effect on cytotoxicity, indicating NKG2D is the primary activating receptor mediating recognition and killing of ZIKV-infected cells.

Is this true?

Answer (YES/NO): NO